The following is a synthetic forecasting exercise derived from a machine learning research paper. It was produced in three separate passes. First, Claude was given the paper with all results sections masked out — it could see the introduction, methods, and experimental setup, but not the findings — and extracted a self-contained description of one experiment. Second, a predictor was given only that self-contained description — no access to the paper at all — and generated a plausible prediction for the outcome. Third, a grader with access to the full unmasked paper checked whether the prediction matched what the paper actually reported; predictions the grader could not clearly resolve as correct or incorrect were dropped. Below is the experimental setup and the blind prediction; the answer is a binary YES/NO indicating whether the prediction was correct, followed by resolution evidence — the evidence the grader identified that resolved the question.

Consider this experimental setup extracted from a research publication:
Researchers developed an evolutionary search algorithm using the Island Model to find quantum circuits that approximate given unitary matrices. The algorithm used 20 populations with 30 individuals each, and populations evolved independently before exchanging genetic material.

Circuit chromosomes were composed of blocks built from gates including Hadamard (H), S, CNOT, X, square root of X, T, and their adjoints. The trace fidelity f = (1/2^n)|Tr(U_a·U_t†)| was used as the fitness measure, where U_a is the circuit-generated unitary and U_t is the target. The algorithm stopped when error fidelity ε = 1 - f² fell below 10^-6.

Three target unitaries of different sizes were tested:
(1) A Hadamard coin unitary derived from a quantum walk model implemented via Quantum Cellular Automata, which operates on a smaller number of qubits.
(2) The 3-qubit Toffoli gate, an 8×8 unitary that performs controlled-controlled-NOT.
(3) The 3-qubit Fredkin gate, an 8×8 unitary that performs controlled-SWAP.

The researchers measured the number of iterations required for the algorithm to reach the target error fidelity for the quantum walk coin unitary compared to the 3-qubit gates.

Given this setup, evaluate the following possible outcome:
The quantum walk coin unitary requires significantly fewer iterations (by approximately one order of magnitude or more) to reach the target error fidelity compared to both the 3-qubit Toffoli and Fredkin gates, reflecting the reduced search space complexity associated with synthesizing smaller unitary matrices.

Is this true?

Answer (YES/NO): NO